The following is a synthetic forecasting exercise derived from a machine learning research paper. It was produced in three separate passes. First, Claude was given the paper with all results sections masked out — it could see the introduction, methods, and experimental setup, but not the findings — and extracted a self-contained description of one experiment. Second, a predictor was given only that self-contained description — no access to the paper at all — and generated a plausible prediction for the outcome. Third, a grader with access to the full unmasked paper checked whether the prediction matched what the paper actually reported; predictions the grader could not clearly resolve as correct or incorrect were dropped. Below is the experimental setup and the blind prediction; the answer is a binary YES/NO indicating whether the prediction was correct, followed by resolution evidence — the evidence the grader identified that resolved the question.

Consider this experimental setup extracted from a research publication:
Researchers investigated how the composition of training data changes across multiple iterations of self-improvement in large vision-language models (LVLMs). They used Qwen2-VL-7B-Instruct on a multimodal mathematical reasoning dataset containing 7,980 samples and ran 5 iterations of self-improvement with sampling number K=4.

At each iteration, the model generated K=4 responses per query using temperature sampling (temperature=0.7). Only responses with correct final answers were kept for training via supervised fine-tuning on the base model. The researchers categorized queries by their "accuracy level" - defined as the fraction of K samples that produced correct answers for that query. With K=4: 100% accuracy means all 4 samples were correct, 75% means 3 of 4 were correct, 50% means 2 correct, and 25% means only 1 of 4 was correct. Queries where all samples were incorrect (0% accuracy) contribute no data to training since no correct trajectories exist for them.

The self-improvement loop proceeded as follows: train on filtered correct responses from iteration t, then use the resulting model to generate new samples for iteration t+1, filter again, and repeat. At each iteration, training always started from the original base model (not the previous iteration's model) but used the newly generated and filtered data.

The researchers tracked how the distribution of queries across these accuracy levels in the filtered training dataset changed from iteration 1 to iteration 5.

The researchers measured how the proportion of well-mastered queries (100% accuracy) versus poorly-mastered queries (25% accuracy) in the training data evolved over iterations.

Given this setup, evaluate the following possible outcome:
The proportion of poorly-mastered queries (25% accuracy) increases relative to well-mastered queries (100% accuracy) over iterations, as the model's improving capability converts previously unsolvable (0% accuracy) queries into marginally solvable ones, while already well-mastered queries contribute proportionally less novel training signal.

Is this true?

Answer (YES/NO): NO